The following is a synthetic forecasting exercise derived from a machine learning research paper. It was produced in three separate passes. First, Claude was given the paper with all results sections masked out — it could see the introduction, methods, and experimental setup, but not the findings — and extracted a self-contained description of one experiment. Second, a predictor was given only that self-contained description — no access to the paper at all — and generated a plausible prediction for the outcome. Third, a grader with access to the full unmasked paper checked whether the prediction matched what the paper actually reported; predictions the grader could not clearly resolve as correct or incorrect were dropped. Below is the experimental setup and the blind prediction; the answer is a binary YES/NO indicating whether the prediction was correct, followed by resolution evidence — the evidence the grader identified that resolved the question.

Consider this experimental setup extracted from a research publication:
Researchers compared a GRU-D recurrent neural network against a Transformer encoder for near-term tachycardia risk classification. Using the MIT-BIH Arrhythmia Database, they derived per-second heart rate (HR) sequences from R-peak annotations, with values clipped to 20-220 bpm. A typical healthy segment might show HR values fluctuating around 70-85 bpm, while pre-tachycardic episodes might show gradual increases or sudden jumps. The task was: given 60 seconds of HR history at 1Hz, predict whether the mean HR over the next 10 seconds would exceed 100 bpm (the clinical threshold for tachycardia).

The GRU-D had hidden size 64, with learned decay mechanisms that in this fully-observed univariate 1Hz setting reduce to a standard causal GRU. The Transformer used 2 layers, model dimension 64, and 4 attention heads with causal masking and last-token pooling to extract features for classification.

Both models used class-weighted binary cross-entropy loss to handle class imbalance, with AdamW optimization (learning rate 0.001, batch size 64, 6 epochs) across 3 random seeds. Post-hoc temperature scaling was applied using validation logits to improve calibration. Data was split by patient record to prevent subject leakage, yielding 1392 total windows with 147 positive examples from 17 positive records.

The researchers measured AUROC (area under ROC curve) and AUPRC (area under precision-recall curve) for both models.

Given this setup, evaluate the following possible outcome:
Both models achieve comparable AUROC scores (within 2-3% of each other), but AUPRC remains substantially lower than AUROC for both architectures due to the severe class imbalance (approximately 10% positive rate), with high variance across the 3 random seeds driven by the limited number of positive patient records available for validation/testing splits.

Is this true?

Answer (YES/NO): NO